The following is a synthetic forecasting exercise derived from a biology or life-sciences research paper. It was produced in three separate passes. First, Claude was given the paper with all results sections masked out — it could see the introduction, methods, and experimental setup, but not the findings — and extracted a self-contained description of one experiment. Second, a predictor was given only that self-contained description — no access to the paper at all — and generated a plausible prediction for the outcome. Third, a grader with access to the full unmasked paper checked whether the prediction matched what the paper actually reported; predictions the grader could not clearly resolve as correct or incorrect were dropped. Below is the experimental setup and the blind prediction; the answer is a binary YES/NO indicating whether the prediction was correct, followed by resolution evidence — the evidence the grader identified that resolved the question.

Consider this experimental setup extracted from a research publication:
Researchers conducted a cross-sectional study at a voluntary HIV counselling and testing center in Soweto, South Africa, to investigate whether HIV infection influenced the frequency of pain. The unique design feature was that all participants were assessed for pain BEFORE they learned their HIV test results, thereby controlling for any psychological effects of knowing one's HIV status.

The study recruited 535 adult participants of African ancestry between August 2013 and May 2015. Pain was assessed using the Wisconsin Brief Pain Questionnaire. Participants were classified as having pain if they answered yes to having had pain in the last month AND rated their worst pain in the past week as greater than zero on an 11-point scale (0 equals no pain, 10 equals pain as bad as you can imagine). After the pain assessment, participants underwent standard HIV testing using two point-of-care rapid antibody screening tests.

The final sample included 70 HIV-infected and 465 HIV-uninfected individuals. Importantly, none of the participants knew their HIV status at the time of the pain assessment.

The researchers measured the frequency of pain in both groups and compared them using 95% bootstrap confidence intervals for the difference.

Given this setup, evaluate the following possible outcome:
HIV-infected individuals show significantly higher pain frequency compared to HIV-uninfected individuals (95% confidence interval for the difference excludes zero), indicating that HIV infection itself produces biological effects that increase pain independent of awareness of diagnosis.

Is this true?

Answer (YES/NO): NO